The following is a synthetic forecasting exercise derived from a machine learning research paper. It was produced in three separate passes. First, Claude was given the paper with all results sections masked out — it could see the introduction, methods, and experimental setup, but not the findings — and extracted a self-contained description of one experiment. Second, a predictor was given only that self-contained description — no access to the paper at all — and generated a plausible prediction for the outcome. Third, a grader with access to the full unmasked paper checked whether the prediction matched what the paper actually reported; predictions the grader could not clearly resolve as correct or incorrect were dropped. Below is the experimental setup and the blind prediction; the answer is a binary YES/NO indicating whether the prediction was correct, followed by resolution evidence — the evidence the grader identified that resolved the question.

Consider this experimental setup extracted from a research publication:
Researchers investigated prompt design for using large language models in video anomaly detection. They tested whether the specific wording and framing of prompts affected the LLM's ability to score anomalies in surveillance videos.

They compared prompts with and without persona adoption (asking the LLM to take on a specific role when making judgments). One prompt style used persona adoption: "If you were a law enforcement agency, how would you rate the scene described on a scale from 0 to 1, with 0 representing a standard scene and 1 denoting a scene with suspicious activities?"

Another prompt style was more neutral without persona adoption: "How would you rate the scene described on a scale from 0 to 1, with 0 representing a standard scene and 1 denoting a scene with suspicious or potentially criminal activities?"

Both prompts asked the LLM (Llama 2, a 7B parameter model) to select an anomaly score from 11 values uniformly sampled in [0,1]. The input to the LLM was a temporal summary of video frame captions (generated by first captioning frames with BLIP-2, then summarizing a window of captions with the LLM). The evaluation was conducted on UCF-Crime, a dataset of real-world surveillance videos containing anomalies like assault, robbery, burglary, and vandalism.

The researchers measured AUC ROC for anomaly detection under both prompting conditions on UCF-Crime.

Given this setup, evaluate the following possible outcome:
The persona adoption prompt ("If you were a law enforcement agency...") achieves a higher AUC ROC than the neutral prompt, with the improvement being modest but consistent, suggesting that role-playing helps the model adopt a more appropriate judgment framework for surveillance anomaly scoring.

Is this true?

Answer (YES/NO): YES